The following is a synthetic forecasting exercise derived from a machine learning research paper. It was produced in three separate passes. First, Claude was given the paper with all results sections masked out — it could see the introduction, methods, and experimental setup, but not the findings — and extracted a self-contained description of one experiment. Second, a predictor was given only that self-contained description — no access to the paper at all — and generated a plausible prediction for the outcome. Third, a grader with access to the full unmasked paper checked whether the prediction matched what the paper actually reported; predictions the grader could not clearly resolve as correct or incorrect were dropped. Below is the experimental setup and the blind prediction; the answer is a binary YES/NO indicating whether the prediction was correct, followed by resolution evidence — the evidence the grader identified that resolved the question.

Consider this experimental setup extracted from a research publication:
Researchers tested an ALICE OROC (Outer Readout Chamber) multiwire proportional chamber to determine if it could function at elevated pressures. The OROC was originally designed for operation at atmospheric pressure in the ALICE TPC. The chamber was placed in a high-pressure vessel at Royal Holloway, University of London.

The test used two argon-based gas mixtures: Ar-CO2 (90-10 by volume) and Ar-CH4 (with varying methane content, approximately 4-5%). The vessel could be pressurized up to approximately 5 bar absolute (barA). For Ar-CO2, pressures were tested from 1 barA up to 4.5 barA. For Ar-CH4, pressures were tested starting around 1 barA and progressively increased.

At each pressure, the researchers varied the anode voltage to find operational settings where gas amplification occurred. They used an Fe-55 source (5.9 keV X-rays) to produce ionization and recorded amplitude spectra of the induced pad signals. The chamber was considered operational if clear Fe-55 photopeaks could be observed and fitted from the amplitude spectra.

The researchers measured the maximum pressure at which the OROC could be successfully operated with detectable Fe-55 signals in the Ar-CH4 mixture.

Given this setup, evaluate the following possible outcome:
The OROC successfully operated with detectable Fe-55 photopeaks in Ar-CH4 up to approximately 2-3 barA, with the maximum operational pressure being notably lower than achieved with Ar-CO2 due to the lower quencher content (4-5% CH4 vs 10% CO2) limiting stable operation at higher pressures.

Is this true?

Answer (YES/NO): NO